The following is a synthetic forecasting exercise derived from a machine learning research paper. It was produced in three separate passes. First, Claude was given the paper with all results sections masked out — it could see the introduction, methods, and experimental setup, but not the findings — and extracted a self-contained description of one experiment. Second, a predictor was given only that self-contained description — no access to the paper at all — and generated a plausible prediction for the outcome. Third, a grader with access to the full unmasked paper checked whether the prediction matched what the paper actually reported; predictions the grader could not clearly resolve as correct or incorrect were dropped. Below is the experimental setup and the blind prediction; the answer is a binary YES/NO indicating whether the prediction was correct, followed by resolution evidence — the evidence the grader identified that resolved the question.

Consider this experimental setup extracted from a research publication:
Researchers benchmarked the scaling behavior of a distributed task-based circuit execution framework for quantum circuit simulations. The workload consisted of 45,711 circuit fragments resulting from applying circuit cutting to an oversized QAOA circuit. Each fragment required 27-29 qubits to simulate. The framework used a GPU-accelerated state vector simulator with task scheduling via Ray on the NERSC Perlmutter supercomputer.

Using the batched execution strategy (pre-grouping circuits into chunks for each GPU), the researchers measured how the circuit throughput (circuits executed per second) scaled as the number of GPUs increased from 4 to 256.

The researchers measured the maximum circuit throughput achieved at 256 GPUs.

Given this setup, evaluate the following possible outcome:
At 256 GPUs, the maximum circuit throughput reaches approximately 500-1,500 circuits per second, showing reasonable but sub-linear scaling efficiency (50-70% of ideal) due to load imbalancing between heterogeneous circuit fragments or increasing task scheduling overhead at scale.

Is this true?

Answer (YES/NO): NO